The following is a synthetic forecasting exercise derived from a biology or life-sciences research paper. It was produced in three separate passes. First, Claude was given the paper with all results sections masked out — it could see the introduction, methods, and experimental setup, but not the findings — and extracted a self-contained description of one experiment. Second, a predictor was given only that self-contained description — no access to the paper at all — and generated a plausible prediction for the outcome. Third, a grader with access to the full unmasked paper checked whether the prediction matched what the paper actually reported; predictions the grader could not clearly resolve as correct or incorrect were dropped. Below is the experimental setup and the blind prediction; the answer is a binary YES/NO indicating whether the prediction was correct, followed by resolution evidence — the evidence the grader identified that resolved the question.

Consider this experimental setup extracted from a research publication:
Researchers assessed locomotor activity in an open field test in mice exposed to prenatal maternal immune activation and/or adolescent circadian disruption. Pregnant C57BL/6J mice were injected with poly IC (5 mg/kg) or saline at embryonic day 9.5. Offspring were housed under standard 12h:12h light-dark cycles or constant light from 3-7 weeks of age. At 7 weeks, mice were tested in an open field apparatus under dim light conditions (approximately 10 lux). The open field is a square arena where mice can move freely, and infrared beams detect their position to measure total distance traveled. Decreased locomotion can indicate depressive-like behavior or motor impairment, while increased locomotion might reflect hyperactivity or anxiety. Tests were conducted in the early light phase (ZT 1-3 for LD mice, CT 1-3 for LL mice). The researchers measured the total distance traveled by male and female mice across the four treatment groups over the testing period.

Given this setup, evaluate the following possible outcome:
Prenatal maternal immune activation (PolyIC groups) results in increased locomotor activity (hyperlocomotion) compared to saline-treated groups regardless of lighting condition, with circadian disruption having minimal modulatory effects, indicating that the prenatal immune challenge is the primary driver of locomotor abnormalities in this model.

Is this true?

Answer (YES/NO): NO